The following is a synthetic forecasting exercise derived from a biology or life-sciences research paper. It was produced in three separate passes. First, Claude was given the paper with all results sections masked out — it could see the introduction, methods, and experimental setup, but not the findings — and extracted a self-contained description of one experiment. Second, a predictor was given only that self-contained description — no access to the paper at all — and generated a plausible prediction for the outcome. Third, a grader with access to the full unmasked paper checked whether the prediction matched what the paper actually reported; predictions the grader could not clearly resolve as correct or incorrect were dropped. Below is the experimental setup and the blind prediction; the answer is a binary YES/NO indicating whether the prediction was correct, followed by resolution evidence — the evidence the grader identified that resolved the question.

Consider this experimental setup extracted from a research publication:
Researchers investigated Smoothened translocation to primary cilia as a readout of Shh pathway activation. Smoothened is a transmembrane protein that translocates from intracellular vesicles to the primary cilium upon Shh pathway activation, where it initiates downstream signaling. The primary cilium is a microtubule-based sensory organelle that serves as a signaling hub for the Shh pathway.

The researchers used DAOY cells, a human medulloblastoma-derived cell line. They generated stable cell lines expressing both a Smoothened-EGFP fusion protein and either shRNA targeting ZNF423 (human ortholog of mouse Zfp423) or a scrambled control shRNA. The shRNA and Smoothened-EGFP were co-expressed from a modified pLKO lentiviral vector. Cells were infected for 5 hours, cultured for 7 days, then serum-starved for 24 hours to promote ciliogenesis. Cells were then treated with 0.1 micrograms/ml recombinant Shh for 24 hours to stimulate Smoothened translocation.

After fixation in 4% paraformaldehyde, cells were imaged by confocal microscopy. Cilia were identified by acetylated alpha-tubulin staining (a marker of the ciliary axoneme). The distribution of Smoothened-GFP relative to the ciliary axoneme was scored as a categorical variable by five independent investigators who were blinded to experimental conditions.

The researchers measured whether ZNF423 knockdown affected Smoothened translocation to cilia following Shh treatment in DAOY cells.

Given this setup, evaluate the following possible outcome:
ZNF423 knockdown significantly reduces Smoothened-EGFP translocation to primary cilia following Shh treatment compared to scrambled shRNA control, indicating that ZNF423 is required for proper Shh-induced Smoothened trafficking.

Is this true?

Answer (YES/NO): YES